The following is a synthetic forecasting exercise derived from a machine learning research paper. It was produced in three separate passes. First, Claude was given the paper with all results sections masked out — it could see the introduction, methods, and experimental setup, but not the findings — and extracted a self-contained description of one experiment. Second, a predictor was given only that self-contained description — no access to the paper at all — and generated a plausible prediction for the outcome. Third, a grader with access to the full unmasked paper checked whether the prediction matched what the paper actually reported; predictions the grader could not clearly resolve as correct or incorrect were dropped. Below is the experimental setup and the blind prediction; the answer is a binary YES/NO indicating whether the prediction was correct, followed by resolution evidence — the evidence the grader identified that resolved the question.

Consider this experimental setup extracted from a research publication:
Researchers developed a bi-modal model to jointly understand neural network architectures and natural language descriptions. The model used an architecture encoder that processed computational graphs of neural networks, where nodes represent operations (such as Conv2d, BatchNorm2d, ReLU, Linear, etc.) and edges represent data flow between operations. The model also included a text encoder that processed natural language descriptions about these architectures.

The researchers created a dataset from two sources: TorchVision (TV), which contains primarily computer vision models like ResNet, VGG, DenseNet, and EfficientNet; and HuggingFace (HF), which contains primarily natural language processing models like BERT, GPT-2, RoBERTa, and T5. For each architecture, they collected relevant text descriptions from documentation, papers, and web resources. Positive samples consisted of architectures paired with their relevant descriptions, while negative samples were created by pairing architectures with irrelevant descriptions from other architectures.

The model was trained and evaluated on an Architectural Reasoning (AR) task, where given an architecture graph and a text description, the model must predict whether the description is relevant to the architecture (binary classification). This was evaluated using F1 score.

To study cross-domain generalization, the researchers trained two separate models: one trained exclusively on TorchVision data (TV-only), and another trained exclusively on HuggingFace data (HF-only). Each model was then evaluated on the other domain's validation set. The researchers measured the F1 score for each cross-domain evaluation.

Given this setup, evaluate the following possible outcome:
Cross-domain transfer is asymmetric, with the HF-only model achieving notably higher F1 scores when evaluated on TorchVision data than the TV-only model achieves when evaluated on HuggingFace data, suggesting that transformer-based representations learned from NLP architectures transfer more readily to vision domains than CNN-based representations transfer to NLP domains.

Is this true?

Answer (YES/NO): YES